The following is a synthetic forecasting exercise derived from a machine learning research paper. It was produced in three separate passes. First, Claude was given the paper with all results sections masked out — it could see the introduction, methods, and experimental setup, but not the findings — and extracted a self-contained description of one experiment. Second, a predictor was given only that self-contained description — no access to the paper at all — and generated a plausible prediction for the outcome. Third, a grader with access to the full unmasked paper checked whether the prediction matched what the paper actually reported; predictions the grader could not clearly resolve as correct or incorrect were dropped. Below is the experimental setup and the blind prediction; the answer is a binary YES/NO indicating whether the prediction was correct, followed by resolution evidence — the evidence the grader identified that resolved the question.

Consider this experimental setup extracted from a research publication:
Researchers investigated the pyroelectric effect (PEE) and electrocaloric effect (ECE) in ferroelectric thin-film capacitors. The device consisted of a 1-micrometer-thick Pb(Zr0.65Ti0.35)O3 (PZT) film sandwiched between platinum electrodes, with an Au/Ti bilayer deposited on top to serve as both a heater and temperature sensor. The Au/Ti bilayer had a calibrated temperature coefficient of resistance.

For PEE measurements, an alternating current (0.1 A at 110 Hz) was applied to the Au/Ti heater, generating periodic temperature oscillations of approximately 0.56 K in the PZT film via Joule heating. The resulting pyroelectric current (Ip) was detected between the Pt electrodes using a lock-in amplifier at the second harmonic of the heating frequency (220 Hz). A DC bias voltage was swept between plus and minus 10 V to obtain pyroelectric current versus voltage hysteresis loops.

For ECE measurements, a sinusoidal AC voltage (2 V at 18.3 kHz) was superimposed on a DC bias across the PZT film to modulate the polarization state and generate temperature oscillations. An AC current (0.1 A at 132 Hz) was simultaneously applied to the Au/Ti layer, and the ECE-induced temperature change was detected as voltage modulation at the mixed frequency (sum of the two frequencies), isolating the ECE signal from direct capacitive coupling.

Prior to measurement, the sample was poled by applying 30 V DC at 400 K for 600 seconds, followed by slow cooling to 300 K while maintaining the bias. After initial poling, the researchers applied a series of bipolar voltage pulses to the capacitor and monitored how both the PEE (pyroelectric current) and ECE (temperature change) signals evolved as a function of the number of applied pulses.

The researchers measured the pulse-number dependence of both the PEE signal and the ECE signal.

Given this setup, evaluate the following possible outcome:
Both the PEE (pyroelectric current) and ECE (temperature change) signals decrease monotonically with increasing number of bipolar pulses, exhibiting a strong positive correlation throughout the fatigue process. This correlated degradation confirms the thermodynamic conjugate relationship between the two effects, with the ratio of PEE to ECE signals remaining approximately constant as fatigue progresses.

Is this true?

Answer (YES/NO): NO